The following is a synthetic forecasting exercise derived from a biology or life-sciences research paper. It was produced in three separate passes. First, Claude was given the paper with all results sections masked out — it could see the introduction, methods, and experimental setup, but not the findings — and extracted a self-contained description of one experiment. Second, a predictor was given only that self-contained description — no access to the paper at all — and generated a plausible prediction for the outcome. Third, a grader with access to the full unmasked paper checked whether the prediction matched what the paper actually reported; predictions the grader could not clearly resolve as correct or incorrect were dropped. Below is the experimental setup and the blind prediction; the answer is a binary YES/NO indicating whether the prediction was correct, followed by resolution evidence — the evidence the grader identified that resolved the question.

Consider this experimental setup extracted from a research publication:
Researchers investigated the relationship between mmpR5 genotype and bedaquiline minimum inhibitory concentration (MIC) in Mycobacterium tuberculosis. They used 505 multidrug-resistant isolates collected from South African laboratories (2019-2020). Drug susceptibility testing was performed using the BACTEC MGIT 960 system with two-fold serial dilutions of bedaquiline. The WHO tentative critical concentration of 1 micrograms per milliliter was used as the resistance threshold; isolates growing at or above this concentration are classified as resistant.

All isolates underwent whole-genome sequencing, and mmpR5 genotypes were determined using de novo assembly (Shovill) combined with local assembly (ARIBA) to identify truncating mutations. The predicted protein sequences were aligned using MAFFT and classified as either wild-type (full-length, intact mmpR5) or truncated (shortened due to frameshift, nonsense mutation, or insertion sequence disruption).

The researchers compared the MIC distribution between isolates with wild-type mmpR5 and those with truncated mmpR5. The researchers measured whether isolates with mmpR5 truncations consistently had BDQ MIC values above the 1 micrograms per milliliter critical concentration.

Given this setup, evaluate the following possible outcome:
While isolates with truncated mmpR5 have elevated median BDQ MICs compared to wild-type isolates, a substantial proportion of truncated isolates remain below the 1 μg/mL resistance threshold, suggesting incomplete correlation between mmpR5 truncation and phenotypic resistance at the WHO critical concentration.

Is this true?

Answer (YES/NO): YES